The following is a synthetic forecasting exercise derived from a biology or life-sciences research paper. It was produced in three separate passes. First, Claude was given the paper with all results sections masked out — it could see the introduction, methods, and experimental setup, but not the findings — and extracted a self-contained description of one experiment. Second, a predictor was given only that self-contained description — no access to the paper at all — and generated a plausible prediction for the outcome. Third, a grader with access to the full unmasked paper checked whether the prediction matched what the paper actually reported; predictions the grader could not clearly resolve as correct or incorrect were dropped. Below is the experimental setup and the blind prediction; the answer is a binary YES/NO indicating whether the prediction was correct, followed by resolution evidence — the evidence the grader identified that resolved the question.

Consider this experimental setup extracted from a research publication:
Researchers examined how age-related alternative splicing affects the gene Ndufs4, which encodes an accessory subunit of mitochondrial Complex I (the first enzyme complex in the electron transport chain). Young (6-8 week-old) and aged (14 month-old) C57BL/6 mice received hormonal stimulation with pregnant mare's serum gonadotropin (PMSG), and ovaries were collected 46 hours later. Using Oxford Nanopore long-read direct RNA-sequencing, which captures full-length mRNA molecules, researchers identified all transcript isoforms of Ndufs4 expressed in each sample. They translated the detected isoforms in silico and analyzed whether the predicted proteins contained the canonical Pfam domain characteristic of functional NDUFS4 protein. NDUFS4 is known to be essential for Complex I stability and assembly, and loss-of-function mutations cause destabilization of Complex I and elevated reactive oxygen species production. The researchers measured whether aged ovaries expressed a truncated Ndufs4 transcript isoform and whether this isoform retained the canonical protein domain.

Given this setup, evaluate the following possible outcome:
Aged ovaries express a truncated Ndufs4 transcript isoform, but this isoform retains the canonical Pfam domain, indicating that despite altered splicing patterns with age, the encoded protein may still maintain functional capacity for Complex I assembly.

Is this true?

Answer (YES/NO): NO